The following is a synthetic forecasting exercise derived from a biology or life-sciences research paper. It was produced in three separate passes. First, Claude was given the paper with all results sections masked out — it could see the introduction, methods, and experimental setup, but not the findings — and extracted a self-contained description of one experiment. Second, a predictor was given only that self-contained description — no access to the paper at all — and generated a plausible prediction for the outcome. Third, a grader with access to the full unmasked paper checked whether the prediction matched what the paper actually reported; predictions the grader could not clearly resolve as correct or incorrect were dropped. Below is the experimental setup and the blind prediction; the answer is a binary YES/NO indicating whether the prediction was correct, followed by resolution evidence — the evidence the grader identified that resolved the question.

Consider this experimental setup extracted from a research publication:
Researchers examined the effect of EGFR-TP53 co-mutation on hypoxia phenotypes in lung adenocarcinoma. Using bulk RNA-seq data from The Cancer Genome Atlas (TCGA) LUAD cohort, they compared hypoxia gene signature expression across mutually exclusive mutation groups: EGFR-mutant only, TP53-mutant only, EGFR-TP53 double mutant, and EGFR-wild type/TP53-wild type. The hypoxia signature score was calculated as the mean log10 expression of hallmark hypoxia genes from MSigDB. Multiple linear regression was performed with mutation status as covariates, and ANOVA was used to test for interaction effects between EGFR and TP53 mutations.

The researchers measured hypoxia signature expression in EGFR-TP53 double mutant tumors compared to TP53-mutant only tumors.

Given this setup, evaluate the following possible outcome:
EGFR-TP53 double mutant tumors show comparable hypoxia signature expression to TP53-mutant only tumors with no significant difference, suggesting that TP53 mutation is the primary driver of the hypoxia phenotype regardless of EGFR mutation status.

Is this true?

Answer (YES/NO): NO